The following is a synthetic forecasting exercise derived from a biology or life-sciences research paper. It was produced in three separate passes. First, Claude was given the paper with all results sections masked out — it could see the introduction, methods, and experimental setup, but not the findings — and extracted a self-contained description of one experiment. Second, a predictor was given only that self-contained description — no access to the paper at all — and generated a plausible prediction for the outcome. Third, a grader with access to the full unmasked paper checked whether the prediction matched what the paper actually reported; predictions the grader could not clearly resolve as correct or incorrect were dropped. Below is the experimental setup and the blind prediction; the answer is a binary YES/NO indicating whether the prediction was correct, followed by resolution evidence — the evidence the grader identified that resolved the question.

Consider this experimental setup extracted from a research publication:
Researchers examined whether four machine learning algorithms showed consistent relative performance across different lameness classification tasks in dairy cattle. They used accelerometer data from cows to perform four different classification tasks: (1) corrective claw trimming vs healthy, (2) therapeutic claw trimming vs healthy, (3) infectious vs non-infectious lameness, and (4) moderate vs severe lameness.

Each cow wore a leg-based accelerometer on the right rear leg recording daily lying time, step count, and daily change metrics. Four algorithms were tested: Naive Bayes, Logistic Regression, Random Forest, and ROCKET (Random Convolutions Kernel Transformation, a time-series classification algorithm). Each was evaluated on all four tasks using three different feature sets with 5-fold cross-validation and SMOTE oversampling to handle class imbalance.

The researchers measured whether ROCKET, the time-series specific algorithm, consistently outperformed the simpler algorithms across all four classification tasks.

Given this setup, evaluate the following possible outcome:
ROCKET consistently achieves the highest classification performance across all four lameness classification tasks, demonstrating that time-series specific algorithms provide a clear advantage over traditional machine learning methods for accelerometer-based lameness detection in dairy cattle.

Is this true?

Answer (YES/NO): NO